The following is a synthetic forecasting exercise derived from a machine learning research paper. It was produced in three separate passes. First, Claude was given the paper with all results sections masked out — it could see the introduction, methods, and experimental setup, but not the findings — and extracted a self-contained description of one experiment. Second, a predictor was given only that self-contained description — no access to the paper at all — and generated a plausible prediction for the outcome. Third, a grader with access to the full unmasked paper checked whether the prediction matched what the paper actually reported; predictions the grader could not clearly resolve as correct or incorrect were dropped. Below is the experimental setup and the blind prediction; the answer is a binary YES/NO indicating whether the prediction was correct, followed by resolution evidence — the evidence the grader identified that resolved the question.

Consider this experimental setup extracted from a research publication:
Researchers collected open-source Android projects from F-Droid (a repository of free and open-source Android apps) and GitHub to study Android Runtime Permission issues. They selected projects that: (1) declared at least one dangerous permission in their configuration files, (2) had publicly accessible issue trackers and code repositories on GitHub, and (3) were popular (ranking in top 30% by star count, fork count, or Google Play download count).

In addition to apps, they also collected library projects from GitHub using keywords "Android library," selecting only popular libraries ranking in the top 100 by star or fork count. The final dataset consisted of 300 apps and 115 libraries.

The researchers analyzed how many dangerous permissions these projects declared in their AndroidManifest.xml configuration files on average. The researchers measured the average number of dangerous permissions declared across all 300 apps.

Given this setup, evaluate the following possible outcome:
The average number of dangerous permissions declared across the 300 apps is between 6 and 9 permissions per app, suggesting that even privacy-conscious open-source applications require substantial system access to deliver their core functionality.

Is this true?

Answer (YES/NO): NO